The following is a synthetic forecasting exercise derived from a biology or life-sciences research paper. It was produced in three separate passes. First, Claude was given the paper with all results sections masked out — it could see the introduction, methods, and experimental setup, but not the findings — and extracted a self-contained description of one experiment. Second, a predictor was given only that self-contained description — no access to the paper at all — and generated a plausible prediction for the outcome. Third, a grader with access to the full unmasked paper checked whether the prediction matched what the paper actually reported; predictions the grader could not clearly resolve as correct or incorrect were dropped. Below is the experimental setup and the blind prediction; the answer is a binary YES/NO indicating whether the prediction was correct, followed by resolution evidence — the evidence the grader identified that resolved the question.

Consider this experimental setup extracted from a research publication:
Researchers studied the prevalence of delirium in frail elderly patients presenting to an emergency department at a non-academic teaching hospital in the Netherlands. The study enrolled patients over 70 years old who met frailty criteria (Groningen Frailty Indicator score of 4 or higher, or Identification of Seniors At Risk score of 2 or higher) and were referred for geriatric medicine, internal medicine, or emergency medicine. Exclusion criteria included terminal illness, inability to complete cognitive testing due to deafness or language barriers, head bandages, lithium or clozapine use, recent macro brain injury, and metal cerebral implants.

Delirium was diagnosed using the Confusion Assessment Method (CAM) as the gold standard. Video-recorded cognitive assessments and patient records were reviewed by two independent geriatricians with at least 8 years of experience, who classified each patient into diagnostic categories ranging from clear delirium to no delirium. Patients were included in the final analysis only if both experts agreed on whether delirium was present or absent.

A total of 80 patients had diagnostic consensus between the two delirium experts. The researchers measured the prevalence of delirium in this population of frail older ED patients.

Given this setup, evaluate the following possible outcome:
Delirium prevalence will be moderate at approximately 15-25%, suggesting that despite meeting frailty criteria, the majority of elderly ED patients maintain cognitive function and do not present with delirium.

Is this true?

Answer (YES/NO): NO